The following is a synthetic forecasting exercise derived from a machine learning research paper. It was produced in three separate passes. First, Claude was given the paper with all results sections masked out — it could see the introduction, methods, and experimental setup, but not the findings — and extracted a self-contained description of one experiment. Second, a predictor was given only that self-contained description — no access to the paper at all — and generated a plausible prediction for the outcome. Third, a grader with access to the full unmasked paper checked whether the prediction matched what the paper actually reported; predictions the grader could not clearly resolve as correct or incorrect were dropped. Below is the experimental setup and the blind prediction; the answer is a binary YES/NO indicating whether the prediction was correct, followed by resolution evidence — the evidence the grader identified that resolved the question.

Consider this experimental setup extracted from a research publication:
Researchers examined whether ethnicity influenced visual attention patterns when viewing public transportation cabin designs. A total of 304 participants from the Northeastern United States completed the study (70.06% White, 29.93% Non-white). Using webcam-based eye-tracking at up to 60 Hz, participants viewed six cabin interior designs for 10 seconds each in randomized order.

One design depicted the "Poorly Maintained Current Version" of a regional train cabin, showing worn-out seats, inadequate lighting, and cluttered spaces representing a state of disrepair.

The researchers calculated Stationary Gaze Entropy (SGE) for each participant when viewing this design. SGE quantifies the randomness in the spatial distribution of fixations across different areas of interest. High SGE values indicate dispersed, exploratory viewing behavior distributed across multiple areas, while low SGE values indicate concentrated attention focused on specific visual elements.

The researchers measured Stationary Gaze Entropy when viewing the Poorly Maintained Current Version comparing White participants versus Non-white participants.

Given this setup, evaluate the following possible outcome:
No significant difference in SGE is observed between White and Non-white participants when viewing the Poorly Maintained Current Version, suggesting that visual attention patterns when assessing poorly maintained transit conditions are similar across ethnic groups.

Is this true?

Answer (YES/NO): YES